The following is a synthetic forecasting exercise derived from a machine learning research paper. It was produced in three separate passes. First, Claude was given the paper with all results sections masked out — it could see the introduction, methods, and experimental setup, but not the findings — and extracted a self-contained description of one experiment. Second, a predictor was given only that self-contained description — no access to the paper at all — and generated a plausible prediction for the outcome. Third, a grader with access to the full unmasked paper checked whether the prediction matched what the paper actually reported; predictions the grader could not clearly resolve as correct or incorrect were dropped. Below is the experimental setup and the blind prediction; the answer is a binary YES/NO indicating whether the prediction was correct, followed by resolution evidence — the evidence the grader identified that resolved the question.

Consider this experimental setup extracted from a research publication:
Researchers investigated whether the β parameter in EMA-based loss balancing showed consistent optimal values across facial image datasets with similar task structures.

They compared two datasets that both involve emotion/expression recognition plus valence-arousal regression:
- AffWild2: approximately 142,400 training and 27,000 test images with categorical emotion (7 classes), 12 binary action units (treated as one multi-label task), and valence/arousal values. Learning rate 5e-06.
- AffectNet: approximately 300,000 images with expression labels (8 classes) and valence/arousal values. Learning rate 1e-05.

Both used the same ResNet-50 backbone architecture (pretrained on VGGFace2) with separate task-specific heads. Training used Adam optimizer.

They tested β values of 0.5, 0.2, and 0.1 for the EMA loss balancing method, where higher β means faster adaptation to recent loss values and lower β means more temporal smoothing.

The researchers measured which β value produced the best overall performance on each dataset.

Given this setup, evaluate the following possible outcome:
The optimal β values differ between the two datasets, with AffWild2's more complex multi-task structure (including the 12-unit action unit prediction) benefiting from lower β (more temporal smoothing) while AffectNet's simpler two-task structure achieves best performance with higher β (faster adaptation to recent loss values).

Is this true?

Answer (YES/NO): NO